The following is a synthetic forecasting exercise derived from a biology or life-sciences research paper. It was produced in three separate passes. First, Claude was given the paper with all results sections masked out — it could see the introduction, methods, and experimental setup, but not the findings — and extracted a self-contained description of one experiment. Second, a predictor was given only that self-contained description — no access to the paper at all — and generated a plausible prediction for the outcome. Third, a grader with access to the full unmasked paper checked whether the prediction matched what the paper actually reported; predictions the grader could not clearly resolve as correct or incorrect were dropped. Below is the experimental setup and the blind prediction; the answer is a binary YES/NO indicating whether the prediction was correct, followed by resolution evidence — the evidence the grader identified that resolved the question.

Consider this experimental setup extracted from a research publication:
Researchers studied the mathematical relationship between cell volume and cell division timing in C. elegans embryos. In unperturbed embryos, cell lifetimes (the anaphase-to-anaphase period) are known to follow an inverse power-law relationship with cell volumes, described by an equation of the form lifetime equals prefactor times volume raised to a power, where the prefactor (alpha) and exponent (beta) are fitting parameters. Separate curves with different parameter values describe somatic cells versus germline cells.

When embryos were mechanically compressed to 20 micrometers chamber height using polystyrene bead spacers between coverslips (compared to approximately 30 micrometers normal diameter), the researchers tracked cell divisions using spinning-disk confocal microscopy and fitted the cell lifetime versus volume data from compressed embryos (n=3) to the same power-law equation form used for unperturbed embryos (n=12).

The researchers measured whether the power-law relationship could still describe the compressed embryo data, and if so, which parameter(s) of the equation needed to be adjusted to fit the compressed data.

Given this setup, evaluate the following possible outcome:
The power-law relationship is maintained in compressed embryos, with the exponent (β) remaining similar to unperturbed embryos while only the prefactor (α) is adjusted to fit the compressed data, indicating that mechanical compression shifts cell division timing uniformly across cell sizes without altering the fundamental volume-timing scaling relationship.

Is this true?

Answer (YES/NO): YES